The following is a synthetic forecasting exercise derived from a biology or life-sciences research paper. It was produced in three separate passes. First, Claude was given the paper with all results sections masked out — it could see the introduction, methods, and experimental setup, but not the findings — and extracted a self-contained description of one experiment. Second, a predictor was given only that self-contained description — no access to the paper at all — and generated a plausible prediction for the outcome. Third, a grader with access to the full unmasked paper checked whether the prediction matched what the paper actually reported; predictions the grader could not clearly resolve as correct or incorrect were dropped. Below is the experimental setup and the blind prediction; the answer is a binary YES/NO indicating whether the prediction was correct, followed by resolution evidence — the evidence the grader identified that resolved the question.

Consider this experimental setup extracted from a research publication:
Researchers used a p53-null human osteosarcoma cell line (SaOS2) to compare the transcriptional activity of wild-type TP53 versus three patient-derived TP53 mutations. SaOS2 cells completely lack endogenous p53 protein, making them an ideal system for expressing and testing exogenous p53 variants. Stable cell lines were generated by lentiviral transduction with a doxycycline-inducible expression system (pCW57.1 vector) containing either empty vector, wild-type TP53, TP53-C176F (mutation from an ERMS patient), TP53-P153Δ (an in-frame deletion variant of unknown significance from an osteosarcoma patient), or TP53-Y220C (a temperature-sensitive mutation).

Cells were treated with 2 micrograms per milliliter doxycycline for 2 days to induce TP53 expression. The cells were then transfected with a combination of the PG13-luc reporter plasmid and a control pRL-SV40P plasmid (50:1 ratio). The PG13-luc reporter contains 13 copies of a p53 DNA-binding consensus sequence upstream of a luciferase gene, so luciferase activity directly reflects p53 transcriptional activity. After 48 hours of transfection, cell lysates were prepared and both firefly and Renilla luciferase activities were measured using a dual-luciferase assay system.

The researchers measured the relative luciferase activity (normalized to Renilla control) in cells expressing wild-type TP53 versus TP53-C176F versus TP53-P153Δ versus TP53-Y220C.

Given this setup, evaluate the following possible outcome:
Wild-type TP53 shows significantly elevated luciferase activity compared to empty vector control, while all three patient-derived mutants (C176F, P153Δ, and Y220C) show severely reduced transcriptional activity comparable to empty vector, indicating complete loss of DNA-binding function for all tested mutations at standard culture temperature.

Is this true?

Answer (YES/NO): YES